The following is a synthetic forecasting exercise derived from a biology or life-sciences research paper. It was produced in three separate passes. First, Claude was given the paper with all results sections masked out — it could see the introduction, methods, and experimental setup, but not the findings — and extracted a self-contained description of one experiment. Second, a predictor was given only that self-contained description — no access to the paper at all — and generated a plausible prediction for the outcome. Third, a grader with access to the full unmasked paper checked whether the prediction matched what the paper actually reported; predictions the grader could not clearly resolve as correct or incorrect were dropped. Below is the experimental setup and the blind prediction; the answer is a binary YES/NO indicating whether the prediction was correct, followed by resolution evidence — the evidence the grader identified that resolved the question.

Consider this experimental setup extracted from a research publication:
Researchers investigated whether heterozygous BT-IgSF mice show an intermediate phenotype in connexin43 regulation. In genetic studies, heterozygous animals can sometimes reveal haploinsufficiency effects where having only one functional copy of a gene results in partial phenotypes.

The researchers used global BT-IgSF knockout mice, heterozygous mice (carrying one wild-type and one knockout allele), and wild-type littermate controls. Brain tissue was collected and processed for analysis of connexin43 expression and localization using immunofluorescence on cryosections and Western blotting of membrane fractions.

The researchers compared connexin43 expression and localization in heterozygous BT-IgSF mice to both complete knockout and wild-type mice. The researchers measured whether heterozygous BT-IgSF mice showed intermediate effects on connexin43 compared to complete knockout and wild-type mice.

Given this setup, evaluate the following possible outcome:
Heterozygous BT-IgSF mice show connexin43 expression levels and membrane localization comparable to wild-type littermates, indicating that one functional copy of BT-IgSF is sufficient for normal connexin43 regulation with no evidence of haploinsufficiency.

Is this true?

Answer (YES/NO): YES